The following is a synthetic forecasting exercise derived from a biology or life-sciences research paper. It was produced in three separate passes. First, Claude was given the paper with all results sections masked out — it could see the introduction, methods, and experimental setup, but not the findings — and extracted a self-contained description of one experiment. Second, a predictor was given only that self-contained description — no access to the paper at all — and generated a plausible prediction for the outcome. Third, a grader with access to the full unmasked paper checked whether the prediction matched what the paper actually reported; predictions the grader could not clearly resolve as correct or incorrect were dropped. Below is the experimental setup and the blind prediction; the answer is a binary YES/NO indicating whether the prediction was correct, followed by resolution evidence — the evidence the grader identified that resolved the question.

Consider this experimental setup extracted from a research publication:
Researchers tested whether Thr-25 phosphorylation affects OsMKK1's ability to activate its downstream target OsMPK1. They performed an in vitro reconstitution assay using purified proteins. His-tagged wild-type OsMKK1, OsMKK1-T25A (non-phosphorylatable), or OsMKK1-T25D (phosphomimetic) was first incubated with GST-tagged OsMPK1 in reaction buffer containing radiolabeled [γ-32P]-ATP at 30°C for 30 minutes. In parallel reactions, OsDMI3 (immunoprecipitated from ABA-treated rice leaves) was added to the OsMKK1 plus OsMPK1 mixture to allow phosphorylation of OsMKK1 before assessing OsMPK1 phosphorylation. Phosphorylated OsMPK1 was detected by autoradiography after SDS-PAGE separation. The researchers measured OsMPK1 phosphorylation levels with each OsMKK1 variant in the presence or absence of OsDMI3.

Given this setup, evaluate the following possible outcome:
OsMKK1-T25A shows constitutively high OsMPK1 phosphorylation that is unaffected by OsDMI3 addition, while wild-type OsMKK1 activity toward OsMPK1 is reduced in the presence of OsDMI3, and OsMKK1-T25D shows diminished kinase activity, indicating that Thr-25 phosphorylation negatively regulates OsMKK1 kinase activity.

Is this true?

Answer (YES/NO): NO